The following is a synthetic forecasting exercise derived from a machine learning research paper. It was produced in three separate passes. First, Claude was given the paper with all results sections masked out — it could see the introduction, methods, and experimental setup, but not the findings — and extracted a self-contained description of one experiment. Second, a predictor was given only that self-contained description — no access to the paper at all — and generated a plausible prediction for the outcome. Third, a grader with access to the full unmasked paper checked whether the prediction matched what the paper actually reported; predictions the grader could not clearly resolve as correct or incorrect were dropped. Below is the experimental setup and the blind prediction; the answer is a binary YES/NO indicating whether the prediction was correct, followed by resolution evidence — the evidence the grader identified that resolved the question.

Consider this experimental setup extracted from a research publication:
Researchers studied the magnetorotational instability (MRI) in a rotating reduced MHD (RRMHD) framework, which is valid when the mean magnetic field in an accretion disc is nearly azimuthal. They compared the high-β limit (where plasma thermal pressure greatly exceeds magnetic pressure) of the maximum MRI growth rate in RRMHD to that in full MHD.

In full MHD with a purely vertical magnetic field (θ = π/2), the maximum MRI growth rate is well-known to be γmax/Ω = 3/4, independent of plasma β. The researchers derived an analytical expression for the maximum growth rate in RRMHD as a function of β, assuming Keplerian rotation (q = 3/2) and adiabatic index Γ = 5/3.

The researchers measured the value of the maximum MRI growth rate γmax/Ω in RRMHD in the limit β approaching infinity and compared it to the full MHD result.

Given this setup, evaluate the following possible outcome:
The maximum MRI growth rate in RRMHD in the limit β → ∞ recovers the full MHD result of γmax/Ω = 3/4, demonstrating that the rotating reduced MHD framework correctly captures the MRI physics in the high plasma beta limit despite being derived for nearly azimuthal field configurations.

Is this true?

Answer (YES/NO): YES